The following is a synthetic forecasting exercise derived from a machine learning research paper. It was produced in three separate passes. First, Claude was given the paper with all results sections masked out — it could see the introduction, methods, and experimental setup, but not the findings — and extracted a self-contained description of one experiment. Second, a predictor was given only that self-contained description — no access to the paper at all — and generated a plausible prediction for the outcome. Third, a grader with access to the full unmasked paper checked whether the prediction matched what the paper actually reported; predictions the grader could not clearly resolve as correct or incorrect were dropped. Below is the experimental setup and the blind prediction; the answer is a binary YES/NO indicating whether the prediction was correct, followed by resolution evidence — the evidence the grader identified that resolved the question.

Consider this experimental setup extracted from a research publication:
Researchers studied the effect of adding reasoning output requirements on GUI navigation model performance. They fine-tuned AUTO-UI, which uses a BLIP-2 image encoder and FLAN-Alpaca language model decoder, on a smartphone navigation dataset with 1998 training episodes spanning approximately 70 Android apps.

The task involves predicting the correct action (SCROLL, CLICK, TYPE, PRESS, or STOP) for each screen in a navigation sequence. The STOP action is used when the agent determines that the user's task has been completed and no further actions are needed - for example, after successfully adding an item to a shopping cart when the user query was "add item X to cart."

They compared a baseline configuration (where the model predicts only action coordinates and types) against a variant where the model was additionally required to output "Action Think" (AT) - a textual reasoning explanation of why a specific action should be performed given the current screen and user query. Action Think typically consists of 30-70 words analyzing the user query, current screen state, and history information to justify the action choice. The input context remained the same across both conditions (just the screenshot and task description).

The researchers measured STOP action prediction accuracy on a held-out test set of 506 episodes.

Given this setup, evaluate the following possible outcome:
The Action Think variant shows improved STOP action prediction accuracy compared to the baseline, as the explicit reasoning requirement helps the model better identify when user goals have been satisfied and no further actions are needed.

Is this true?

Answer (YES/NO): NO